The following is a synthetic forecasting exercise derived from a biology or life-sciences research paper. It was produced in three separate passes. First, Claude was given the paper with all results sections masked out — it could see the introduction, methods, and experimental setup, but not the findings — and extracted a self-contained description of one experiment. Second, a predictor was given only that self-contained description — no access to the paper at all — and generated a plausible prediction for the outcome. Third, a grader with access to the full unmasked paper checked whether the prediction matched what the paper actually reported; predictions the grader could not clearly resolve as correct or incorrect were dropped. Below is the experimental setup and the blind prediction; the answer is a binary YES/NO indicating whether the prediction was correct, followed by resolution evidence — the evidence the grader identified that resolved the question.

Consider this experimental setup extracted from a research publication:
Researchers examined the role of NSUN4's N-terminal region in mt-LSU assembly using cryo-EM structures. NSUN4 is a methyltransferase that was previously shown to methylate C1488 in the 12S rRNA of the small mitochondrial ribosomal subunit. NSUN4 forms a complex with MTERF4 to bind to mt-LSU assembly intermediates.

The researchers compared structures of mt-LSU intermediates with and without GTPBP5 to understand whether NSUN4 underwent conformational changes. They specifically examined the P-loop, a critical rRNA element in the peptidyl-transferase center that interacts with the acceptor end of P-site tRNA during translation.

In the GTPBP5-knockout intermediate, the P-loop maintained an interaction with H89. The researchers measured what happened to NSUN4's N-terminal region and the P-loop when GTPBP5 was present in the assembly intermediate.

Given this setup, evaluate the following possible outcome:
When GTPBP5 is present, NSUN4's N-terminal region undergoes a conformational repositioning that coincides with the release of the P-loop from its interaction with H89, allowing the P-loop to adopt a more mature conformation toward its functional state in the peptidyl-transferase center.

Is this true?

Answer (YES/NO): NO